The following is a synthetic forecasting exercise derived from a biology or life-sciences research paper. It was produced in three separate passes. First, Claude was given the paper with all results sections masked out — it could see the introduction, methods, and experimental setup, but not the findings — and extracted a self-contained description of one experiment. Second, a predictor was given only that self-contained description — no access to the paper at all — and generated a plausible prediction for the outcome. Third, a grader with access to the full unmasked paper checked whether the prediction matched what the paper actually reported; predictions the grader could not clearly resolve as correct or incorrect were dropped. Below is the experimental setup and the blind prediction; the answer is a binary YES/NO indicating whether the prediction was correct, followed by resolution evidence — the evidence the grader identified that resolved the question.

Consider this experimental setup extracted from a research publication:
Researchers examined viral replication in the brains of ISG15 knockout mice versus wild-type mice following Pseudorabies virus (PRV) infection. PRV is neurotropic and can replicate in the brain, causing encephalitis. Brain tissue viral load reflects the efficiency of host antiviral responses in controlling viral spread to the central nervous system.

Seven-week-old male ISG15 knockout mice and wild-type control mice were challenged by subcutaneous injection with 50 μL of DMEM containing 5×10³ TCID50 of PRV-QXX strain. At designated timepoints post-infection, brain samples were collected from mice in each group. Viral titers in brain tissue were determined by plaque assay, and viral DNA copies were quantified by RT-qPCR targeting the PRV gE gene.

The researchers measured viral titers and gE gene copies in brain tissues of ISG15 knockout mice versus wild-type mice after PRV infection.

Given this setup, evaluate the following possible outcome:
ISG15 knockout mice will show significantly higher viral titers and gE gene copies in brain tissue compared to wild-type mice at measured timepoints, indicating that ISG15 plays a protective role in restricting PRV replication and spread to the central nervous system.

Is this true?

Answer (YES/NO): YES